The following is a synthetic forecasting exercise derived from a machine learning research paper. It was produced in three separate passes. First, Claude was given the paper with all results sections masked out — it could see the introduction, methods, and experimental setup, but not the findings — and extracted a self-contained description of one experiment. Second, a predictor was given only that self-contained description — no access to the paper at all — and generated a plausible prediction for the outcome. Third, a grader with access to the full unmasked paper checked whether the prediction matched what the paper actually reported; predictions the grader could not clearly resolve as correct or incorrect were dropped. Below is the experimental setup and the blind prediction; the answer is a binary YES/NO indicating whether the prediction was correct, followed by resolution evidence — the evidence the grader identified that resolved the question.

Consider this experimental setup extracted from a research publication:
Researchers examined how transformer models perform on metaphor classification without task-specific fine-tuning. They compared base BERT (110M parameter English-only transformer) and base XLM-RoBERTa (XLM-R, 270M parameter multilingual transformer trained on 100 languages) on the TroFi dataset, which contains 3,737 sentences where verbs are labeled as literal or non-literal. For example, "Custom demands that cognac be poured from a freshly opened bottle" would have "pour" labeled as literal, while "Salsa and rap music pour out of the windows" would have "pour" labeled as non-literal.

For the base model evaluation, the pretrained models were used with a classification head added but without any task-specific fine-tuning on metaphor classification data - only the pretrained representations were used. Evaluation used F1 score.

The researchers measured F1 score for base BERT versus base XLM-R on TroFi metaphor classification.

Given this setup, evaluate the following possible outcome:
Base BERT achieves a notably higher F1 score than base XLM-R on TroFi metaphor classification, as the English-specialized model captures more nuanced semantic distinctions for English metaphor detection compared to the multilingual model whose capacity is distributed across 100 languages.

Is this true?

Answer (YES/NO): NO